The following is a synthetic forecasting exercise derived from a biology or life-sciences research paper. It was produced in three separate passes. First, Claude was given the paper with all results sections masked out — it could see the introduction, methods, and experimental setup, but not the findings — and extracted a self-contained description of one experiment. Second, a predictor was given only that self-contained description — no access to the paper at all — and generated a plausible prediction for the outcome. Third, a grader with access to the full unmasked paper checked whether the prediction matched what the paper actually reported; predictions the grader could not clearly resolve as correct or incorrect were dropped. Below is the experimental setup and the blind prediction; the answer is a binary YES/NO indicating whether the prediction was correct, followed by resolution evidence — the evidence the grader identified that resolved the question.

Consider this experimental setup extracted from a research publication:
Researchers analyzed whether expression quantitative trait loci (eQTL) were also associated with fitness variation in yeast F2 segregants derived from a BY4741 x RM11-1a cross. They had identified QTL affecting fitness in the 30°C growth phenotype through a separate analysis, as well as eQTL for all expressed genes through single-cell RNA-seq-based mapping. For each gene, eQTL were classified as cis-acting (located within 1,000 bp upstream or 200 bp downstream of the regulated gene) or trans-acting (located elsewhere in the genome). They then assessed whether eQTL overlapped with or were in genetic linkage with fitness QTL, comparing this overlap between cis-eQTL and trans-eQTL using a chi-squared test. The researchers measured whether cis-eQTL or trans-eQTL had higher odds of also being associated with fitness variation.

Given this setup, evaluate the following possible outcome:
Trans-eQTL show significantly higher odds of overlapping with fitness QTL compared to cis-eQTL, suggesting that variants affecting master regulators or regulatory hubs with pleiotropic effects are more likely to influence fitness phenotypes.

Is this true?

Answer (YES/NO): YES